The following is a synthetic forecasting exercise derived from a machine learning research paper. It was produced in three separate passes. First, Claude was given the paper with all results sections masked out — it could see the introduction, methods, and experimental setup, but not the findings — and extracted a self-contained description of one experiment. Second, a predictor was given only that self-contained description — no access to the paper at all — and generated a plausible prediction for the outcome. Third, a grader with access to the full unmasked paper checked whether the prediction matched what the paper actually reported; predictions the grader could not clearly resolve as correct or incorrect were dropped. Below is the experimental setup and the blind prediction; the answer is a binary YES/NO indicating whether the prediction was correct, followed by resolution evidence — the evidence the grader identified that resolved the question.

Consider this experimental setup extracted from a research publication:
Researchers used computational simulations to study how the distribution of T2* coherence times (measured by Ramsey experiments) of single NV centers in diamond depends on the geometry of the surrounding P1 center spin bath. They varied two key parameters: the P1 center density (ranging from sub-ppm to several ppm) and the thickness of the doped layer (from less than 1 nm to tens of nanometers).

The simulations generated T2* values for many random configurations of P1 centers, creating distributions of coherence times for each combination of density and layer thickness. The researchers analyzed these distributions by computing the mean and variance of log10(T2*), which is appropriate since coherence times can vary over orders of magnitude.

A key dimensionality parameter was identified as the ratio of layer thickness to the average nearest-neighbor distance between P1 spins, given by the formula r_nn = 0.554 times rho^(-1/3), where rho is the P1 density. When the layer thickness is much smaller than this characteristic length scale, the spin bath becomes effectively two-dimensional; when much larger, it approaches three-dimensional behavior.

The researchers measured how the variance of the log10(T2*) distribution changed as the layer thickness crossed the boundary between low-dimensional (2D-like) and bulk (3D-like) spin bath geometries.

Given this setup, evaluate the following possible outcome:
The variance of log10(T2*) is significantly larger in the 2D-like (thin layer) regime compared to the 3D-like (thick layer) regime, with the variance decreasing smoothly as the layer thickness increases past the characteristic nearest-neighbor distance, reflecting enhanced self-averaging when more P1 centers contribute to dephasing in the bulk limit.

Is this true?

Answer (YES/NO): YES